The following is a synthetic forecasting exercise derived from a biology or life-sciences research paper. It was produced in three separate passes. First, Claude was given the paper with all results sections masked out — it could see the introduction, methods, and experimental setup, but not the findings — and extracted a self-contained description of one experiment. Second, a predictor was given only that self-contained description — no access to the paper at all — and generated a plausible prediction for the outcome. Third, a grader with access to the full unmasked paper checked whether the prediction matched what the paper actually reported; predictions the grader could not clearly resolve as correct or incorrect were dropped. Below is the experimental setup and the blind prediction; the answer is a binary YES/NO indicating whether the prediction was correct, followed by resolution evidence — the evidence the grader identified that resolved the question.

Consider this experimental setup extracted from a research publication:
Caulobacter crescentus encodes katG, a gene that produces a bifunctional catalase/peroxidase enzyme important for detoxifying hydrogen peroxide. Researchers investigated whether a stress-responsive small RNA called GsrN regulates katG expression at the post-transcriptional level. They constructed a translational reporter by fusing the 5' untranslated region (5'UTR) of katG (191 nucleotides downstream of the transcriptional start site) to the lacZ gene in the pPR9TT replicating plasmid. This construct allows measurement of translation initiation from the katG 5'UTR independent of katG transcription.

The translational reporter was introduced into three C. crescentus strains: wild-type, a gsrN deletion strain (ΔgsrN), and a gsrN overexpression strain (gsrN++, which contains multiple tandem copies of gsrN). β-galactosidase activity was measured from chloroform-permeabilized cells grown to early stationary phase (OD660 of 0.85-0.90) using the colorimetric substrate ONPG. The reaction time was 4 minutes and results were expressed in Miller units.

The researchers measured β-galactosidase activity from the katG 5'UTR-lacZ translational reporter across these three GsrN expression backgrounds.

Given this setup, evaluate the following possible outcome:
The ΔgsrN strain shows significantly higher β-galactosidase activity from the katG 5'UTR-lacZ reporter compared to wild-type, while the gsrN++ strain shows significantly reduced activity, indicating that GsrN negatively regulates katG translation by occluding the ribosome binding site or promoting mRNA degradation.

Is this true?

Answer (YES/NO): NO